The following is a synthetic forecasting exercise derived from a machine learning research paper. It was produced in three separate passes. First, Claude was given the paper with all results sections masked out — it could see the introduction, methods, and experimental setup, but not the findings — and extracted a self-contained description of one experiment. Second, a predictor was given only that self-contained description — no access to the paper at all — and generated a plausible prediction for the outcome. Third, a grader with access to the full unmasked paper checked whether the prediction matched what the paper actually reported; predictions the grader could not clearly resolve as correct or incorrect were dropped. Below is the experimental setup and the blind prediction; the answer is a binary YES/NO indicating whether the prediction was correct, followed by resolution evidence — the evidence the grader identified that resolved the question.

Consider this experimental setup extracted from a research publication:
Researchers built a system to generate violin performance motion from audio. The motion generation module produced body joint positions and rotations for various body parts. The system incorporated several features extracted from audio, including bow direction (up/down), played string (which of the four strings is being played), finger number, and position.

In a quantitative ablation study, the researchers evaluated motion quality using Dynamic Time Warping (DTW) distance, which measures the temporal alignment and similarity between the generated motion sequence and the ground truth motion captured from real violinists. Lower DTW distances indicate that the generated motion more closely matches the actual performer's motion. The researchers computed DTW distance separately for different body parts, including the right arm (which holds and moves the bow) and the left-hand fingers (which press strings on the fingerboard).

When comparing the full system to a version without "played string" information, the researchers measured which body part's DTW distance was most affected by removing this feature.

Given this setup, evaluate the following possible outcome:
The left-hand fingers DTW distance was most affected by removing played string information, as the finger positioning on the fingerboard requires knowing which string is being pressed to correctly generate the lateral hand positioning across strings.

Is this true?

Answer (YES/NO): YES